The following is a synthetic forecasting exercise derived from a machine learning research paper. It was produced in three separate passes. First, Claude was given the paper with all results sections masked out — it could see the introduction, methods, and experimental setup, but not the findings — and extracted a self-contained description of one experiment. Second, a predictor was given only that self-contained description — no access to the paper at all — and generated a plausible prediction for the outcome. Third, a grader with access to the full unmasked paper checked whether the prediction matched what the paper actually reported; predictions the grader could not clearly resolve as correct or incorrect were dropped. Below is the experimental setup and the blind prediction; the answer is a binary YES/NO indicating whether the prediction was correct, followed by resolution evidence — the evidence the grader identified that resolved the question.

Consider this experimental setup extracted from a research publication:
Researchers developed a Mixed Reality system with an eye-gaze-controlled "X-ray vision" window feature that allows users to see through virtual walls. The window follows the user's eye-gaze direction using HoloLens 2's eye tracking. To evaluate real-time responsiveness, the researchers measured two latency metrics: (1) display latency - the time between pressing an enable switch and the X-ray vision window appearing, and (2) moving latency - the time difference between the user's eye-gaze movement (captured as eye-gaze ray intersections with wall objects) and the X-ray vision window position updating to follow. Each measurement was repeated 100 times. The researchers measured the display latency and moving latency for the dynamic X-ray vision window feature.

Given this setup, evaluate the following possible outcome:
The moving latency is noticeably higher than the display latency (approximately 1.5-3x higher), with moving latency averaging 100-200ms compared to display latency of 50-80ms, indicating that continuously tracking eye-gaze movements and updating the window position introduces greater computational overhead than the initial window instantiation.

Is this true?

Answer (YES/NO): NO